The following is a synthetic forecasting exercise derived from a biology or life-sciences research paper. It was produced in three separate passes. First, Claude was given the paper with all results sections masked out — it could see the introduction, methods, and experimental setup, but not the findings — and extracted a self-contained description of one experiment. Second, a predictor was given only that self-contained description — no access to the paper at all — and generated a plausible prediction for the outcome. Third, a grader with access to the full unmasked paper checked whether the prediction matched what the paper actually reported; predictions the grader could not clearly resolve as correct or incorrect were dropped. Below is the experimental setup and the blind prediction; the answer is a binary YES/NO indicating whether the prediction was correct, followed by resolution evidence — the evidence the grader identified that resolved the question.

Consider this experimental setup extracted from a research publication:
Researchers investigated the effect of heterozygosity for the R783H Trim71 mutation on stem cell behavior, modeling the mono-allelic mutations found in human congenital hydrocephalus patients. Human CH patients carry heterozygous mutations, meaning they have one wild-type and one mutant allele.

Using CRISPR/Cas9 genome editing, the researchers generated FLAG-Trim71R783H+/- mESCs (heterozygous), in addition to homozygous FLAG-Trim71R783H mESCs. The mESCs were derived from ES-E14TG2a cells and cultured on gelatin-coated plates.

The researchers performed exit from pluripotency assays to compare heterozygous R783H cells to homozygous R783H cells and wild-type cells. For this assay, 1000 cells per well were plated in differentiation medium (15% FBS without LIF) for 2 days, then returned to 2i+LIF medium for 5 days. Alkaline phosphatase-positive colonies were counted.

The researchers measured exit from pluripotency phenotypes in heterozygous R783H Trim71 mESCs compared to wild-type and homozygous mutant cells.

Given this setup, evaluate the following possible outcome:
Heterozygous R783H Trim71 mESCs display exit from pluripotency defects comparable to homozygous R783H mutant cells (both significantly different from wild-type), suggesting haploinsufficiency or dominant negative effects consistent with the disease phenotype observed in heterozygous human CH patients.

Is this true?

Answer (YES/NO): YES